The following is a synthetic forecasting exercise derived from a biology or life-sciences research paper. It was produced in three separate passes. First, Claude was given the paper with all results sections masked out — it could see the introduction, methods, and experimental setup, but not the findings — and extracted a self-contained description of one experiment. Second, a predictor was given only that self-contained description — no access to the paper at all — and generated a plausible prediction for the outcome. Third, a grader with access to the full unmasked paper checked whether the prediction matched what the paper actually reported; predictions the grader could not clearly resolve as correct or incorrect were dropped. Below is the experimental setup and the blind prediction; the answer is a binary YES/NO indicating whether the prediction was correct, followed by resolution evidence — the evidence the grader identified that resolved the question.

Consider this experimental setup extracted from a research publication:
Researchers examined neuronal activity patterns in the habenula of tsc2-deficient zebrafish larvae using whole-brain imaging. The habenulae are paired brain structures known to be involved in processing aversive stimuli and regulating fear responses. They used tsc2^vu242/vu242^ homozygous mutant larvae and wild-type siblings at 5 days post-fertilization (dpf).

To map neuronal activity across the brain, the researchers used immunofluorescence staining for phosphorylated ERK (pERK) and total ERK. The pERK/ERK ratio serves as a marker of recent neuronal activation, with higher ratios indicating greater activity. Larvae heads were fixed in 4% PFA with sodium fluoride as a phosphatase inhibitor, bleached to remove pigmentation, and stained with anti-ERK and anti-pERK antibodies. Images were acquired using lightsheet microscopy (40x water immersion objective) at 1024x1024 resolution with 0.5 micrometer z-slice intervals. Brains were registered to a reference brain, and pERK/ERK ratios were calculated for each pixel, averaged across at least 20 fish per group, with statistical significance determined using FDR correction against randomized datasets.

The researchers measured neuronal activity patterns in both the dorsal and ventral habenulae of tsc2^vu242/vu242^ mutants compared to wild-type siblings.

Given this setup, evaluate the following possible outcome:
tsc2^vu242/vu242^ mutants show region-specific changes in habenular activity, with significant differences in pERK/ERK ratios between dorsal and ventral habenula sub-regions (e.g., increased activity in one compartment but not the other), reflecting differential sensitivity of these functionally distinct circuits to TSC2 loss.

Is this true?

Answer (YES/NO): YES